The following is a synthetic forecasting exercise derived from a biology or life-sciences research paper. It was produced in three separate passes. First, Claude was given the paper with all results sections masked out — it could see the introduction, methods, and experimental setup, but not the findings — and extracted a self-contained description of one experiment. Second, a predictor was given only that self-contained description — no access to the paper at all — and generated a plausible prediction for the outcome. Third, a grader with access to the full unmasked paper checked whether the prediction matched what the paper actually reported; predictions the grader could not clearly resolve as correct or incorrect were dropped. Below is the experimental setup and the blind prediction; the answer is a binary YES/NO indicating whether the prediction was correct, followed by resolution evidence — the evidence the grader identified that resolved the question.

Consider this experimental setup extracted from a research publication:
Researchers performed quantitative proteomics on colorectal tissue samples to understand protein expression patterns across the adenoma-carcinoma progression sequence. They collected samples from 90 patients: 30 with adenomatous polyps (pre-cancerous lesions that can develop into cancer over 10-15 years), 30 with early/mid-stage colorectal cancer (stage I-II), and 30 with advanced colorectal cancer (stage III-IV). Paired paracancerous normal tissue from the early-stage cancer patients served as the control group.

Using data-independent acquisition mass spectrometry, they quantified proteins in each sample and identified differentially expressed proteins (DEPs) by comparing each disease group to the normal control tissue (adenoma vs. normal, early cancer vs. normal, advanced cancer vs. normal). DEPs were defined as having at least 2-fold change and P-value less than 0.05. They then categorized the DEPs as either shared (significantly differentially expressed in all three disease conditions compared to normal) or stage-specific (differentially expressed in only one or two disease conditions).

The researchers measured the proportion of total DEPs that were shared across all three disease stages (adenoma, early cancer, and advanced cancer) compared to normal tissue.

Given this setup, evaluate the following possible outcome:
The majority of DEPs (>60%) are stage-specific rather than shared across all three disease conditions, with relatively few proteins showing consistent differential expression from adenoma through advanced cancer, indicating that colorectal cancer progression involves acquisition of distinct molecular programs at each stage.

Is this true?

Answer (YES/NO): YES